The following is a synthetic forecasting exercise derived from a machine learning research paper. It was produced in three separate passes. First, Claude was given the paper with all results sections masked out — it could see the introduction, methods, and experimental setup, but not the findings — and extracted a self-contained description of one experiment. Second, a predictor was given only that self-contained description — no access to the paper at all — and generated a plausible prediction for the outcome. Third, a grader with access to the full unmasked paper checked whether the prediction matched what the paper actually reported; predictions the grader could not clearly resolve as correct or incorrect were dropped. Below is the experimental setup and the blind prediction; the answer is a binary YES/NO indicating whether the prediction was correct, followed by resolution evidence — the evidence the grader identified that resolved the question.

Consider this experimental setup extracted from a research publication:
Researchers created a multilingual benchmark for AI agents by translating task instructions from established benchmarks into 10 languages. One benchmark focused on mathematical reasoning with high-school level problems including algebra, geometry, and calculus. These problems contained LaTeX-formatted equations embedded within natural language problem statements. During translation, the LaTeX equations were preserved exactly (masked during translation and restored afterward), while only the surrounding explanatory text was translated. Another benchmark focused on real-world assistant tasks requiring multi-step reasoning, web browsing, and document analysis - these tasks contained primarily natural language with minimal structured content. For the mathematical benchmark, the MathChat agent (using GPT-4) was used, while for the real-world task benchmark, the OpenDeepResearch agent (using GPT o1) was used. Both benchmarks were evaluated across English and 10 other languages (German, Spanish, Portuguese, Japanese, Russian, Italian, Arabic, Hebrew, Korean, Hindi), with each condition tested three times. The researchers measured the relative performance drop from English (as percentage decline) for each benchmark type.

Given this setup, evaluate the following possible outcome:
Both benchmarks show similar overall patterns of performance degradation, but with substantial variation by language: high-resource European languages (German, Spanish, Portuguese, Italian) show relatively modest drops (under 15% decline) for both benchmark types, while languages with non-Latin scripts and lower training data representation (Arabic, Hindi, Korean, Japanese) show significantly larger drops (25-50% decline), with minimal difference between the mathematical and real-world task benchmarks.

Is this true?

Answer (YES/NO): NO